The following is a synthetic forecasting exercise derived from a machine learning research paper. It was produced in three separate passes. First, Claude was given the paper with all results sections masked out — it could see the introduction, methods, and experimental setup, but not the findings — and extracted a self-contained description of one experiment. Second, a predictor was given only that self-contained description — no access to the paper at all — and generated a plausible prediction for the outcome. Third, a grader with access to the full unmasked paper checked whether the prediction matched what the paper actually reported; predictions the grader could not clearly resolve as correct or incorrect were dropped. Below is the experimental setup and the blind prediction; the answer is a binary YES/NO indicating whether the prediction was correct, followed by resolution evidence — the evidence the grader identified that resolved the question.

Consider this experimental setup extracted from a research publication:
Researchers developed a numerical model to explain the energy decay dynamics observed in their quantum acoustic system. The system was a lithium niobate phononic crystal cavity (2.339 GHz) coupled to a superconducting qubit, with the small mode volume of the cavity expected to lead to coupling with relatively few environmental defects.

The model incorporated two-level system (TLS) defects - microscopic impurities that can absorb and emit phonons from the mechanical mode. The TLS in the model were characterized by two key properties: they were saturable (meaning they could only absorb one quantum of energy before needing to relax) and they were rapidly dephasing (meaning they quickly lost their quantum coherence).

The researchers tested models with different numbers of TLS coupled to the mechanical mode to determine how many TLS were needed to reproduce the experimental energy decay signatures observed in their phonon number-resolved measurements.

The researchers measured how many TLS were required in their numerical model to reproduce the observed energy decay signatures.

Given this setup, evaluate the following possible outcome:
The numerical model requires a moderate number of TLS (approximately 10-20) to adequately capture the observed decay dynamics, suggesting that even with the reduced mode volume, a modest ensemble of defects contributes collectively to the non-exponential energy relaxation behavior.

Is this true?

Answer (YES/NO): NO